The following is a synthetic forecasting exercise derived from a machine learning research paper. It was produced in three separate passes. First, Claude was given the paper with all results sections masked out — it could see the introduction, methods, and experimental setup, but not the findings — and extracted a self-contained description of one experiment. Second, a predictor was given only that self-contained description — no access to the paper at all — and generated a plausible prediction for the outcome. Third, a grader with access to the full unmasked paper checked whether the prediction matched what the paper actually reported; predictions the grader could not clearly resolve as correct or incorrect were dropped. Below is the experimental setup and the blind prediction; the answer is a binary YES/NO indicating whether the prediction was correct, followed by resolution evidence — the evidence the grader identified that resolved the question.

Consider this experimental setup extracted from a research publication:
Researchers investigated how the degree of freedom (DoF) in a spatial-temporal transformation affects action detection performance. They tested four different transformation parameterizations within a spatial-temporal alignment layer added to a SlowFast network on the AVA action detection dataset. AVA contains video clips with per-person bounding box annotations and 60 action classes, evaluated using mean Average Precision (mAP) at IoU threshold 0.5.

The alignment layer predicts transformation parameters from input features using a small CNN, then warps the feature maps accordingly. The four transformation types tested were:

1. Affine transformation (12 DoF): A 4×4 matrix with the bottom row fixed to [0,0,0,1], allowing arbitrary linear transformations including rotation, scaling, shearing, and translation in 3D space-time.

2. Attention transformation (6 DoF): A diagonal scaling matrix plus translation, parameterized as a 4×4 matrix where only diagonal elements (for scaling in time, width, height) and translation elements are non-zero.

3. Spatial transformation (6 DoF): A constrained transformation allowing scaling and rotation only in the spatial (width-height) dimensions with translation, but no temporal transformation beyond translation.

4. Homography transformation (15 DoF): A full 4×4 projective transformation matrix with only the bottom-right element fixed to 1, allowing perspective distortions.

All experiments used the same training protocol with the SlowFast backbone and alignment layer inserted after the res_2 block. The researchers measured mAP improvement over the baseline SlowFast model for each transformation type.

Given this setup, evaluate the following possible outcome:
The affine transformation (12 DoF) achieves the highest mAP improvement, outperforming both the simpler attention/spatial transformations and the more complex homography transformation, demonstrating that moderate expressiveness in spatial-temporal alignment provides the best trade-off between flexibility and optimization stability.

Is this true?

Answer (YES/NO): YES